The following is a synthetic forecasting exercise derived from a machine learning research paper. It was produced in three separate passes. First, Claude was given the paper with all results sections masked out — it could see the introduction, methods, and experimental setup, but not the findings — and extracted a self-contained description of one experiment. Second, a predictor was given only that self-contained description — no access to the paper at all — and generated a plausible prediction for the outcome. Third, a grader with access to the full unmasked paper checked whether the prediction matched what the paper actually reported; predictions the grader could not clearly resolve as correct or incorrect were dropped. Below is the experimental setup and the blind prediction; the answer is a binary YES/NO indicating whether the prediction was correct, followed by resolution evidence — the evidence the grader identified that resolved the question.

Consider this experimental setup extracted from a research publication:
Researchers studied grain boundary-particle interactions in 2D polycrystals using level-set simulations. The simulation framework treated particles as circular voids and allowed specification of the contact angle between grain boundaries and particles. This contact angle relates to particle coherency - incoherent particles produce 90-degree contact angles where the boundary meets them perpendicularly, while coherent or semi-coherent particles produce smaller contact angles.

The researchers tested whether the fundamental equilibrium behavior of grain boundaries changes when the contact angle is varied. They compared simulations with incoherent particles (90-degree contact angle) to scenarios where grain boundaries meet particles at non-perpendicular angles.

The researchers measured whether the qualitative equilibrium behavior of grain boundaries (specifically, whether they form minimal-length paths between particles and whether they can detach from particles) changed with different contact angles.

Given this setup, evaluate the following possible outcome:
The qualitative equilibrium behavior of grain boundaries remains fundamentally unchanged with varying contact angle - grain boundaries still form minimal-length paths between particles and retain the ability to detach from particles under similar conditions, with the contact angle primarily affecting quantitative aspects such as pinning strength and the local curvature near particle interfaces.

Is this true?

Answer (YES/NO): NO